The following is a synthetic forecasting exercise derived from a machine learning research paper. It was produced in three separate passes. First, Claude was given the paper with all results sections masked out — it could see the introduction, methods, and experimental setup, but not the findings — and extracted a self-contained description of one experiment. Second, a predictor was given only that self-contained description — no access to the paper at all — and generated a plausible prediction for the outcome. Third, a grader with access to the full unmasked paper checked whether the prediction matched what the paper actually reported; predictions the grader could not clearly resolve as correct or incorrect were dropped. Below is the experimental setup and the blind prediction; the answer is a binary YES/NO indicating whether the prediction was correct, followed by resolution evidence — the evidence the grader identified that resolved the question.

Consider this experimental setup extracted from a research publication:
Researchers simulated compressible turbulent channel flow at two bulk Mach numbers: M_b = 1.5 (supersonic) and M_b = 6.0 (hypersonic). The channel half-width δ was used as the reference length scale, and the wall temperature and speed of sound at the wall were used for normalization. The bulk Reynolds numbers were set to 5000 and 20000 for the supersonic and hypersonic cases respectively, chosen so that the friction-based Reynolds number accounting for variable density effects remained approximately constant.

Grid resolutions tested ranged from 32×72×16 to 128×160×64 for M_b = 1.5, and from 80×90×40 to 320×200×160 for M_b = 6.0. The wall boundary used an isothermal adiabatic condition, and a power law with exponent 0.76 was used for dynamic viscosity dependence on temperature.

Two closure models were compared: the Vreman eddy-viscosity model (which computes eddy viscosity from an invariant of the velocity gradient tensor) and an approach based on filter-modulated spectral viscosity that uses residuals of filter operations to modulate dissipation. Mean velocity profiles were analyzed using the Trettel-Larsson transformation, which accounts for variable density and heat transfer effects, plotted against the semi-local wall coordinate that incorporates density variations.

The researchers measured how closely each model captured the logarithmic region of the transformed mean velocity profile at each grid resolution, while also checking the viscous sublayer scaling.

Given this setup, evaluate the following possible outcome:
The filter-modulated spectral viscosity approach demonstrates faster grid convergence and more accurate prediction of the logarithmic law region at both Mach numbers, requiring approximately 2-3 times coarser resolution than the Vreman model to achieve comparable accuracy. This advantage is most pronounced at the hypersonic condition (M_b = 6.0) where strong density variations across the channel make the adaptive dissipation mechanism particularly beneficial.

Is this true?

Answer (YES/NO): NO